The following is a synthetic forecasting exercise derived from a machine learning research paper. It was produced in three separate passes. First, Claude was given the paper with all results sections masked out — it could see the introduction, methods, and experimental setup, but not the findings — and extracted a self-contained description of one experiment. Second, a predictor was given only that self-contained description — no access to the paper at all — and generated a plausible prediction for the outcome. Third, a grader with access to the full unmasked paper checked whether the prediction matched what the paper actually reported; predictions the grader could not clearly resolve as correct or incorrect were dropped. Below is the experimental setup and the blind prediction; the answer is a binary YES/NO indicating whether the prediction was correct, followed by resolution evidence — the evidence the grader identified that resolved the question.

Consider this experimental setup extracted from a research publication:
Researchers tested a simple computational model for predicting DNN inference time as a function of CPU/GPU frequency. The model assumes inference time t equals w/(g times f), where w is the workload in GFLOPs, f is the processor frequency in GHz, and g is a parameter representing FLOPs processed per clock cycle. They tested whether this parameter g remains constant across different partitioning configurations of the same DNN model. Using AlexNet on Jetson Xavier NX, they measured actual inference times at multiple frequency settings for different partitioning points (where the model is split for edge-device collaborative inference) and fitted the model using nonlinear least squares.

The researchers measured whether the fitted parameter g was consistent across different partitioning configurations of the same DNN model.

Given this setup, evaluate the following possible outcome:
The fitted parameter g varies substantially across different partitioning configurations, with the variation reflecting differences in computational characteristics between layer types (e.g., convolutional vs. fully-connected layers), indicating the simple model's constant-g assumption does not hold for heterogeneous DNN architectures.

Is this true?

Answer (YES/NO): NO